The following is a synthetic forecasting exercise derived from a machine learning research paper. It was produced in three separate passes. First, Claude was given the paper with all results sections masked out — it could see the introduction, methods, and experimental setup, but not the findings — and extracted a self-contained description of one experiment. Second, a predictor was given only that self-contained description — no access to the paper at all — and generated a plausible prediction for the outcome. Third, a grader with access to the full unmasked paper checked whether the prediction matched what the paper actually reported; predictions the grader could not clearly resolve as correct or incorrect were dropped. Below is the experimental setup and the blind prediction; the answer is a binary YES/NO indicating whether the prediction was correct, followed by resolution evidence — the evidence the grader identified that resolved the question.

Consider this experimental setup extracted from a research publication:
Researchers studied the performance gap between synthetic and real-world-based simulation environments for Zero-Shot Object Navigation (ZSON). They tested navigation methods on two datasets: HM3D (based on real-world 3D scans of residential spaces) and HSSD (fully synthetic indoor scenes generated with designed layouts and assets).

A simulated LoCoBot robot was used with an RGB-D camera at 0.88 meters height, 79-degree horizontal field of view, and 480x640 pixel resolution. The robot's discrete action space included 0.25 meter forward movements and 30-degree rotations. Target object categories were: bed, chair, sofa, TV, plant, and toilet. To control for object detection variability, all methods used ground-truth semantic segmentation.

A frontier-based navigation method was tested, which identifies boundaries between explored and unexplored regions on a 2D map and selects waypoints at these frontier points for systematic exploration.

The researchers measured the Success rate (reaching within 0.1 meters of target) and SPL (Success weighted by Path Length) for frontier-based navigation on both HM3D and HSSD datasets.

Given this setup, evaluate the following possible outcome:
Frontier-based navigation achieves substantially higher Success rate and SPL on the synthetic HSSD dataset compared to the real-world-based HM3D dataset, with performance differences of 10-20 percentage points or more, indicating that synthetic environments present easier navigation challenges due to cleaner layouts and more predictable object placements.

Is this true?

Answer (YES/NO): NO